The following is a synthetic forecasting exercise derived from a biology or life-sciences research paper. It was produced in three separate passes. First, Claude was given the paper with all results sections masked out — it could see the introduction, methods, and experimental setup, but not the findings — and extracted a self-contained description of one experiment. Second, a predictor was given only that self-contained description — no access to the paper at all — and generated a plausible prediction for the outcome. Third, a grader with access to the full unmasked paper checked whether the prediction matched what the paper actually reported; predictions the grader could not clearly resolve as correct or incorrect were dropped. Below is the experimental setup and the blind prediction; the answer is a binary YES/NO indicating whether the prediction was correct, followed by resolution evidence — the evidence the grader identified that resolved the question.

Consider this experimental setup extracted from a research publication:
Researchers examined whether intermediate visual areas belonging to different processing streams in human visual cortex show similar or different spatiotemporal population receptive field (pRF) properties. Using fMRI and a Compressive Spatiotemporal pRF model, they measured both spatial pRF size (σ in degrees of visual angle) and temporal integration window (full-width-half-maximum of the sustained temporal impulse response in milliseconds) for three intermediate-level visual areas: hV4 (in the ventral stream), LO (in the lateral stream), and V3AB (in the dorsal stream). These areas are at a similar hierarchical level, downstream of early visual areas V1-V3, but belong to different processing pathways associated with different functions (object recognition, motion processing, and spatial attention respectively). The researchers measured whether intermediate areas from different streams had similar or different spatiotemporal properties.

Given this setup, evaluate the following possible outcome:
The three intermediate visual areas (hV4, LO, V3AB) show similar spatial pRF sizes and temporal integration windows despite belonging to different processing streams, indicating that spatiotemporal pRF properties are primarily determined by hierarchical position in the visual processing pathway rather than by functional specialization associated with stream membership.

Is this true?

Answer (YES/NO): YES